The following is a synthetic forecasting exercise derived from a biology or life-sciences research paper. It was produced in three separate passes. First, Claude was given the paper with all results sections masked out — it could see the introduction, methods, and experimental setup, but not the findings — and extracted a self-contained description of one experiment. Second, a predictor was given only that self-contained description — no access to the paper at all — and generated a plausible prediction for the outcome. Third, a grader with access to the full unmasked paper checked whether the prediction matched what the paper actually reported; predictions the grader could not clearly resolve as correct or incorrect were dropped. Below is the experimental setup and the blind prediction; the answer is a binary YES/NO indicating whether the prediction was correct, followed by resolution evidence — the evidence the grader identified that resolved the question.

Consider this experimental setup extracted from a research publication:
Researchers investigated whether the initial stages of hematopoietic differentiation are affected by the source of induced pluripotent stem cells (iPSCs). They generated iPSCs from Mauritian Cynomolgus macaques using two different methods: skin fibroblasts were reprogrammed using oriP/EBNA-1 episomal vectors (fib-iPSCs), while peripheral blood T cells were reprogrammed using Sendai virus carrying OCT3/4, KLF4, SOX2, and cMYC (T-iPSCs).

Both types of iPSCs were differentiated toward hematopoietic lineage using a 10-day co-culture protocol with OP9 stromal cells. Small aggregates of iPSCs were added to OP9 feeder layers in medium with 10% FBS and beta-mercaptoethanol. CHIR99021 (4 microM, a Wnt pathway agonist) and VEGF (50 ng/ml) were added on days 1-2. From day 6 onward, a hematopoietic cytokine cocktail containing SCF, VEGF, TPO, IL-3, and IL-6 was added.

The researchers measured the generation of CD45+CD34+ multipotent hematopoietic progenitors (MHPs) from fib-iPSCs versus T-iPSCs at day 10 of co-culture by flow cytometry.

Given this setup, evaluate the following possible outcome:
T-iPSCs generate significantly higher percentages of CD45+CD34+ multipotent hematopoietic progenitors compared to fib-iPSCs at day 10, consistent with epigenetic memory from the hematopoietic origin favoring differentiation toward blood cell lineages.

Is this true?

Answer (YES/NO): NO